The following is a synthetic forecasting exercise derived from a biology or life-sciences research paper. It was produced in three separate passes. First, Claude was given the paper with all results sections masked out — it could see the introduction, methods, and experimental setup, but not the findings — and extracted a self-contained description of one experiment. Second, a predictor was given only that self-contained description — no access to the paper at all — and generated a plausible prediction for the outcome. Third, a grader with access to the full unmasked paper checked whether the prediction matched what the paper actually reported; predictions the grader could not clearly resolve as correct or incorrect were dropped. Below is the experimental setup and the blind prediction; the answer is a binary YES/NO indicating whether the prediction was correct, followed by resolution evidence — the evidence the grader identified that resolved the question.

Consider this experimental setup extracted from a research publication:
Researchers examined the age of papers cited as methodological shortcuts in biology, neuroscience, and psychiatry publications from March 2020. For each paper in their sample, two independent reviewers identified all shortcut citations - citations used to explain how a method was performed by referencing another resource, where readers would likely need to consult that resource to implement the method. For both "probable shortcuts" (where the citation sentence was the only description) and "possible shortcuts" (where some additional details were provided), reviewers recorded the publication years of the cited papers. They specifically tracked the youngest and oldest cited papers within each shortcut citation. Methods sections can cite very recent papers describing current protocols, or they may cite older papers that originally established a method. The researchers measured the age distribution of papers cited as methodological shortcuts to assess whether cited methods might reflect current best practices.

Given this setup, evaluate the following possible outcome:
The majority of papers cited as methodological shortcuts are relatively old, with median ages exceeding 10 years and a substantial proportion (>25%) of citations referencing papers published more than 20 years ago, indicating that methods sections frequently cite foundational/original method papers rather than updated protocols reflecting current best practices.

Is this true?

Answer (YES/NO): NO